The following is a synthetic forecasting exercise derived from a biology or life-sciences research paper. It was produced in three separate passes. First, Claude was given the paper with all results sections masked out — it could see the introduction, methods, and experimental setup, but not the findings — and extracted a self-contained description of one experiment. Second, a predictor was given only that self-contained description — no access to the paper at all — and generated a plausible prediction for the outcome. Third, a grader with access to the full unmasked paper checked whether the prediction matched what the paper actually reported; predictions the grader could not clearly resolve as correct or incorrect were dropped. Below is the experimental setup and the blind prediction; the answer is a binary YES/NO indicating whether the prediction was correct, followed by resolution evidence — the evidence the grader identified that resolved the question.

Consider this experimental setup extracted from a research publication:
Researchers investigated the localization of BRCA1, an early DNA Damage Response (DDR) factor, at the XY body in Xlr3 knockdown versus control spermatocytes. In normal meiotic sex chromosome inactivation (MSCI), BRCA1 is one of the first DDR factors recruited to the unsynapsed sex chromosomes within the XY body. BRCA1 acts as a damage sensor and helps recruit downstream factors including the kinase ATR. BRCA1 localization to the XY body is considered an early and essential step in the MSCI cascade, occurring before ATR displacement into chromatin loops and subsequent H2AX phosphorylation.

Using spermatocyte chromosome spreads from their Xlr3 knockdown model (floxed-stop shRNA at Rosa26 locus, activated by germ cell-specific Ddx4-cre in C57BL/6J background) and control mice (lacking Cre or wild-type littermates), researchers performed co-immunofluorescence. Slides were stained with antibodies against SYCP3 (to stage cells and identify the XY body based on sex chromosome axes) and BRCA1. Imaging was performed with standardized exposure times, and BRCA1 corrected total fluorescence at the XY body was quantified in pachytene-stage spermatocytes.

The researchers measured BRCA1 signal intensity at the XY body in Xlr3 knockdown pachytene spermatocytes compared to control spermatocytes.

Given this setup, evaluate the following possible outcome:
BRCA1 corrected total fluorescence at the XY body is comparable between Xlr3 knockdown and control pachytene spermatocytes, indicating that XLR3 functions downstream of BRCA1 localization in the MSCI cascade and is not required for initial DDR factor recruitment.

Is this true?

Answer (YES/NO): NO